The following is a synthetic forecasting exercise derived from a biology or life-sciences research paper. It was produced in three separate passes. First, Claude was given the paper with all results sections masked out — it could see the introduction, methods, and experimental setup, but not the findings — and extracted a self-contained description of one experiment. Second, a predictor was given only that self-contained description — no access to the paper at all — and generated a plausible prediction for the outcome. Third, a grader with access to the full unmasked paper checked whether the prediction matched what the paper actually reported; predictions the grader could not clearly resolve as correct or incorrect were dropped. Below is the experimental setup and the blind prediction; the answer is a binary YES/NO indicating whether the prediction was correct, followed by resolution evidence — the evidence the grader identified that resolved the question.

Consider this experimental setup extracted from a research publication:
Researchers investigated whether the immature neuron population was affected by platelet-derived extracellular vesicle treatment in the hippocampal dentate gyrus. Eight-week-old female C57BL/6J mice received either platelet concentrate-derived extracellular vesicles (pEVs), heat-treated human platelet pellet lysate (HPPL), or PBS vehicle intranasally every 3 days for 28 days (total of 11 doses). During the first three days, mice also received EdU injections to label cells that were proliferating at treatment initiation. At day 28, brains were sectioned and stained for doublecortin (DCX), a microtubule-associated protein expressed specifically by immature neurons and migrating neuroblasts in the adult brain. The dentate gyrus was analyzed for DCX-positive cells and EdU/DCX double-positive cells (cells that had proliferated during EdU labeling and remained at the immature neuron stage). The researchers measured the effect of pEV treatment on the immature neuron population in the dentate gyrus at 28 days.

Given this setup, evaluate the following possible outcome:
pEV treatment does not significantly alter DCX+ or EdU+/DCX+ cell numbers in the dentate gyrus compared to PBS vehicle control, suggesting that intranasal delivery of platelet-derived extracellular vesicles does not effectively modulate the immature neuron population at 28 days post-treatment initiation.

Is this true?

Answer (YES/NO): YES